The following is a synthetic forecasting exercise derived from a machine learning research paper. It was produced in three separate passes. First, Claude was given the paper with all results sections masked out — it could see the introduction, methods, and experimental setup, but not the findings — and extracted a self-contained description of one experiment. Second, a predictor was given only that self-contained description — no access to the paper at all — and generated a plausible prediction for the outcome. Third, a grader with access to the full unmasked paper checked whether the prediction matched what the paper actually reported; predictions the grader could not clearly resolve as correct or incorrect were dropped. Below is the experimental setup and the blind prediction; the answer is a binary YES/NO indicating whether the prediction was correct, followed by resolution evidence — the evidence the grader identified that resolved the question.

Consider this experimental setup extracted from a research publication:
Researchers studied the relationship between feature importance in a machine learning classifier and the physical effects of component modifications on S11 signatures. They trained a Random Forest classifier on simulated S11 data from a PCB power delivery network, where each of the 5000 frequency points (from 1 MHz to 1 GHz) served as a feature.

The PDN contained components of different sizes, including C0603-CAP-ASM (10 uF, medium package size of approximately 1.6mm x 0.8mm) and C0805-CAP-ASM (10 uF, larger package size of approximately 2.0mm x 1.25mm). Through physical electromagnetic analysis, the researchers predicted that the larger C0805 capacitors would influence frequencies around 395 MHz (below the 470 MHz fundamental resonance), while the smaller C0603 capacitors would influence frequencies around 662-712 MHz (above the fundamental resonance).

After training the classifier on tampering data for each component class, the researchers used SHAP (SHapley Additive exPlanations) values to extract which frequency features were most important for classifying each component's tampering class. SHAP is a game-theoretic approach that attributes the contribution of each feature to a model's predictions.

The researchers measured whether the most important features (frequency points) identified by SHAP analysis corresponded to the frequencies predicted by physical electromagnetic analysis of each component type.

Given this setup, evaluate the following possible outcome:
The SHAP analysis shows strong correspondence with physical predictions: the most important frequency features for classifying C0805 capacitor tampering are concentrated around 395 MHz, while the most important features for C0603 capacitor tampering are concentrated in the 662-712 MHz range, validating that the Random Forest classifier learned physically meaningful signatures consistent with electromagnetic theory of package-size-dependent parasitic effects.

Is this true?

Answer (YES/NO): NO